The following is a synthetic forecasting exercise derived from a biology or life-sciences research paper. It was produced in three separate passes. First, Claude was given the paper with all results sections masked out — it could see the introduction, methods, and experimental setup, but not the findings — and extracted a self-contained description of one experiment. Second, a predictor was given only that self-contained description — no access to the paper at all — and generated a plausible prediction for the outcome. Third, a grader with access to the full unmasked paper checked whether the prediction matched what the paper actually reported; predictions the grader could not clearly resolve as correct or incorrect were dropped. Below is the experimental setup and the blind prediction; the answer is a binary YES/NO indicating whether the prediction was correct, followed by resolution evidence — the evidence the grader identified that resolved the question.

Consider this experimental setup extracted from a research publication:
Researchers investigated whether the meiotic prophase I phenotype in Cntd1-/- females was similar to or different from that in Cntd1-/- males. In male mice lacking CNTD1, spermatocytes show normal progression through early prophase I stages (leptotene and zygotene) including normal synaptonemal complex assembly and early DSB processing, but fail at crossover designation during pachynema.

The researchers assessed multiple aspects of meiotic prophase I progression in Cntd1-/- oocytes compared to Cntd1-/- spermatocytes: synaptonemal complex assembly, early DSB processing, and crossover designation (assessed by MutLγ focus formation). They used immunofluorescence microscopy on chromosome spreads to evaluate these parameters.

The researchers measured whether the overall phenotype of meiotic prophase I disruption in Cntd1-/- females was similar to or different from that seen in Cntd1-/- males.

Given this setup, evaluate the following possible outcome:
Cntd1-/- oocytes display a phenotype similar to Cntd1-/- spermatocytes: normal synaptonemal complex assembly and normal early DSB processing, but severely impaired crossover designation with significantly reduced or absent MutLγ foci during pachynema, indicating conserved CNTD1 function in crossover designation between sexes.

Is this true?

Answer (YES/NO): YES